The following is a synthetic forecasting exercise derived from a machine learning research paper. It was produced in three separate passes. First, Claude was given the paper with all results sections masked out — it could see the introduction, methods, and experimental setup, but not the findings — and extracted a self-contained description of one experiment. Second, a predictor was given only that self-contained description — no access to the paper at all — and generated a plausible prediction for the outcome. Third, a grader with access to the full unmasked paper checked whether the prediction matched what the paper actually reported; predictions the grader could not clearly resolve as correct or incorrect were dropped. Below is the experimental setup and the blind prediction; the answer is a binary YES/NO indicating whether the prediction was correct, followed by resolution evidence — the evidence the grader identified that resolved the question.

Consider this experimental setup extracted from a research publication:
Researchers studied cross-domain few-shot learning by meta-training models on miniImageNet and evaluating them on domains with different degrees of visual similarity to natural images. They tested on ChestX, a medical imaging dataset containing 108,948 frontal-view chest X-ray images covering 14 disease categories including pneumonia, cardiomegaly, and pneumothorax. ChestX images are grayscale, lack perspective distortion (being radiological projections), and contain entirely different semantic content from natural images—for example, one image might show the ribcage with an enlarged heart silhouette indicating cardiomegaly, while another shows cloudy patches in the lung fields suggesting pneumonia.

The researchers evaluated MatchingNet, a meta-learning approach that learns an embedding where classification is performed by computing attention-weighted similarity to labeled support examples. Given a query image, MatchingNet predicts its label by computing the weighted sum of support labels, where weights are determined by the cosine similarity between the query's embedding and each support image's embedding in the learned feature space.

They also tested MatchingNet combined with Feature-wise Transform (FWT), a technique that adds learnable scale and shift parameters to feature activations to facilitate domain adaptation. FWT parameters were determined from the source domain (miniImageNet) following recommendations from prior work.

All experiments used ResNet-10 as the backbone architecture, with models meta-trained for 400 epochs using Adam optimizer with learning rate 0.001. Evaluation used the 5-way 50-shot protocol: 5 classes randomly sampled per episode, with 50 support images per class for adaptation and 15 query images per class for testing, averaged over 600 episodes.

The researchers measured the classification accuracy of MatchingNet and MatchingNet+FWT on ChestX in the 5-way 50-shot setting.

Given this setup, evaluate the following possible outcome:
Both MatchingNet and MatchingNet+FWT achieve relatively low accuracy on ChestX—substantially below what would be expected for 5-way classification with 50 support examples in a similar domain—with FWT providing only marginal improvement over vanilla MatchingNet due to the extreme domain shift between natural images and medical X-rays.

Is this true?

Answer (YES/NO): YES